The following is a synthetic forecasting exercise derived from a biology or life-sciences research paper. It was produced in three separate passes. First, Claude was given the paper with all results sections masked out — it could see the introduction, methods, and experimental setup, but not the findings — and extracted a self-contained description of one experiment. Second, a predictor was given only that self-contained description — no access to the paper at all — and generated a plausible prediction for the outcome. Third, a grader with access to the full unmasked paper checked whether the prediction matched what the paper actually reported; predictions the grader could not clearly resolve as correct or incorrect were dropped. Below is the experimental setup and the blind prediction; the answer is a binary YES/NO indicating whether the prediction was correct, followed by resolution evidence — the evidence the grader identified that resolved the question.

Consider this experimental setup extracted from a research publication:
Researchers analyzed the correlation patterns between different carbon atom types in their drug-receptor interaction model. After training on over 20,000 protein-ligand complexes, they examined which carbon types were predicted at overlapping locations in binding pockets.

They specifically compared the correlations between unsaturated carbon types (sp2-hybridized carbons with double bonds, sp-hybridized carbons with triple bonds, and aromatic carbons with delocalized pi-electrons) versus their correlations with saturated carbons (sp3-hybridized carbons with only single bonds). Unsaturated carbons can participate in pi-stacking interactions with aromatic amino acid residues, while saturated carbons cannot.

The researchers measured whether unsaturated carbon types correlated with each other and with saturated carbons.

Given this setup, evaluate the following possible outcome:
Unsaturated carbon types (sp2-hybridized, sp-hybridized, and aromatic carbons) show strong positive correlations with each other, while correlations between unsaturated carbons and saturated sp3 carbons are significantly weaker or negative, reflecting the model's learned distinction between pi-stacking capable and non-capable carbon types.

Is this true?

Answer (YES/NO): YES